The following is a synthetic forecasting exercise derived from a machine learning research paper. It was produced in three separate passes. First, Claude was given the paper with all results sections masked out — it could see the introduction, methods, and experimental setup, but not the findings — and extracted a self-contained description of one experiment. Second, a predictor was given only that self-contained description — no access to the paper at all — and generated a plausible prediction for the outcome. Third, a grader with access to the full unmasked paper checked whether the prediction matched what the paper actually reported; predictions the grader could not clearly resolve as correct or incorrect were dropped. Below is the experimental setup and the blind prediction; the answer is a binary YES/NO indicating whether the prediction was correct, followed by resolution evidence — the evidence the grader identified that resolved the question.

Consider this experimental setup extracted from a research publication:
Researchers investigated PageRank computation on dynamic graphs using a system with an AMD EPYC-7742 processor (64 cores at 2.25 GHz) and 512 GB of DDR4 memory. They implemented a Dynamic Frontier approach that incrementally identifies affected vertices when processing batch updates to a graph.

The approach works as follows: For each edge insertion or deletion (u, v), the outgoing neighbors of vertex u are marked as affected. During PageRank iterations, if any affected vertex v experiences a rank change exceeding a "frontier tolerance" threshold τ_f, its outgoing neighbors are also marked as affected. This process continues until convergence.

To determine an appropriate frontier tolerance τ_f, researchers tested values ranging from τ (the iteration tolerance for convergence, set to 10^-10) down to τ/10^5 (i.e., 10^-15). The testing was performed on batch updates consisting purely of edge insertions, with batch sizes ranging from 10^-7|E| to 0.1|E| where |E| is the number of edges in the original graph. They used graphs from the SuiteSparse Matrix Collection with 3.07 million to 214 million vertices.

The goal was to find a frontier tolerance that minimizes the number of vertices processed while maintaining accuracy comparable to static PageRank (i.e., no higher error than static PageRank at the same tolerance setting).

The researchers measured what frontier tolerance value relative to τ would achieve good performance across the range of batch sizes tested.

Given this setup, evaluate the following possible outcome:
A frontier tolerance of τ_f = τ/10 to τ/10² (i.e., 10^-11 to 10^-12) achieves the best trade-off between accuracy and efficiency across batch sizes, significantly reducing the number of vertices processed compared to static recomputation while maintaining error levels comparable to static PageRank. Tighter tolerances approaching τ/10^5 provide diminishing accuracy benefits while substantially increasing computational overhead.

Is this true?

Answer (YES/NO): NO